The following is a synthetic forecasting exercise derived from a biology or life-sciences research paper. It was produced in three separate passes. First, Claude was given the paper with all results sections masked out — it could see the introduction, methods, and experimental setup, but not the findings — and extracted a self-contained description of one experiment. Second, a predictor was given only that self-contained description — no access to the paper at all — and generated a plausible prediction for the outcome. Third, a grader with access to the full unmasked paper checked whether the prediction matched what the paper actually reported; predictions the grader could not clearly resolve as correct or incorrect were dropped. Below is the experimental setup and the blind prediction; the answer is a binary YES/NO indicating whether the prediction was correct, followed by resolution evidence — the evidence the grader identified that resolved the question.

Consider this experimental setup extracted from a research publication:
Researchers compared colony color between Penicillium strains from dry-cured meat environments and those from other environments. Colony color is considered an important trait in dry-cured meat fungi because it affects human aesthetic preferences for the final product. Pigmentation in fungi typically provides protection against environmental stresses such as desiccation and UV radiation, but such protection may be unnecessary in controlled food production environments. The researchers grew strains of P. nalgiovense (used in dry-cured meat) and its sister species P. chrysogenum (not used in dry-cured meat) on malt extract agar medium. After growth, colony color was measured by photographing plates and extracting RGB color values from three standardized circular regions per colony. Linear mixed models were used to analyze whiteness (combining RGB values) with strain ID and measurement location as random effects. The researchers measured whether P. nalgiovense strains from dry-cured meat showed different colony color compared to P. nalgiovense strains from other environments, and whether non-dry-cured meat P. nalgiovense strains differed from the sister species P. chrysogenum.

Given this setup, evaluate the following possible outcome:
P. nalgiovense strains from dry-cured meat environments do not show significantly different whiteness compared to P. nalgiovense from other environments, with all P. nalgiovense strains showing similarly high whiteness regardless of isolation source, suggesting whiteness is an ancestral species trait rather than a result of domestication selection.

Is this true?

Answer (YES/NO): NO